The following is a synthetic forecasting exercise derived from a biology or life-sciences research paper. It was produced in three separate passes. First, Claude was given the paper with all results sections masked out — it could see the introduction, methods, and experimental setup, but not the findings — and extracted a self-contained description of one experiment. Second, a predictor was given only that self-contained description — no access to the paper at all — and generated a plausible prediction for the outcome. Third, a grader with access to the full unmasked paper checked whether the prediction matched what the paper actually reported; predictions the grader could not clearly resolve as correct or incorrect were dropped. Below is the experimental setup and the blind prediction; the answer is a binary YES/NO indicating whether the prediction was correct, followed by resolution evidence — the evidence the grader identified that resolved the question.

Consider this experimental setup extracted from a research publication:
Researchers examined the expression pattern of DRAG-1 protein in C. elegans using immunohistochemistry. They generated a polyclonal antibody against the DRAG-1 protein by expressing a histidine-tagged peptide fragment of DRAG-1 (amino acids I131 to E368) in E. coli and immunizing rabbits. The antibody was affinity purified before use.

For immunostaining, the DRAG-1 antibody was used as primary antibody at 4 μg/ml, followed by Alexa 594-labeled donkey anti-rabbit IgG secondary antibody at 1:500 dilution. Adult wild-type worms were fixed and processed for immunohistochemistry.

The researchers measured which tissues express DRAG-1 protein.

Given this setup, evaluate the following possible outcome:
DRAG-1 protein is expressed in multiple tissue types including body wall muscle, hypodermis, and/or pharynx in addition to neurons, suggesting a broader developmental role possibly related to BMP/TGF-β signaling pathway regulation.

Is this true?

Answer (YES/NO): NO